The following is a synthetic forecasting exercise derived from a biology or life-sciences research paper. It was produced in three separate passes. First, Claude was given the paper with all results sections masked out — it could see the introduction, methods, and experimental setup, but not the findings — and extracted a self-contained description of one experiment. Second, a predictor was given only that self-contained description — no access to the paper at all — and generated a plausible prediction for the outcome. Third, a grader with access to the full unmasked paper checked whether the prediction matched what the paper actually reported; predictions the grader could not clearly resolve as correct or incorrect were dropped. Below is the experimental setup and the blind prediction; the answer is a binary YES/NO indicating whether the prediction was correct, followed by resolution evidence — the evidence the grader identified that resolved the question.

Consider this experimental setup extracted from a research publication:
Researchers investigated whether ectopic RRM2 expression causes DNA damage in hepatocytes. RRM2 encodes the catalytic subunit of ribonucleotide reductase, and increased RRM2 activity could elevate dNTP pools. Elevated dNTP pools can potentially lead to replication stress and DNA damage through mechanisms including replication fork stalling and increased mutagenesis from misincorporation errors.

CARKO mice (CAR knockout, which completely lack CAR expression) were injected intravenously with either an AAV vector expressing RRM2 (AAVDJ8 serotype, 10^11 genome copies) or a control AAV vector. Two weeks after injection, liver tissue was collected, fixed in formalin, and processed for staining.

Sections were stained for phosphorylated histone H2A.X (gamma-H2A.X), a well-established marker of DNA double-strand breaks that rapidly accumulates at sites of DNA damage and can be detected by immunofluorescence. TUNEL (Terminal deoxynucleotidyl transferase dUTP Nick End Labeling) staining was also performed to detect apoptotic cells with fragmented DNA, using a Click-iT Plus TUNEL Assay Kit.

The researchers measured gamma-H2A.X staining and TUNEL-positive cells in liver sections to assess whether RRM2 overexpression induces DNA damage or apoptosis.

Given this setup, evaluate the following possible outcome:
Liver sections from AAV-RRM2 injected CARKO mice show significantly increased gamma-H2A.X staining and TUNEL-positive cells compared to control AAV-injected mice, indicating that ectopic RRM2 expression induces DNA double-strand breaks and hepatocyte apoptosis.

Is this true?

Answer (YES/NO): NO